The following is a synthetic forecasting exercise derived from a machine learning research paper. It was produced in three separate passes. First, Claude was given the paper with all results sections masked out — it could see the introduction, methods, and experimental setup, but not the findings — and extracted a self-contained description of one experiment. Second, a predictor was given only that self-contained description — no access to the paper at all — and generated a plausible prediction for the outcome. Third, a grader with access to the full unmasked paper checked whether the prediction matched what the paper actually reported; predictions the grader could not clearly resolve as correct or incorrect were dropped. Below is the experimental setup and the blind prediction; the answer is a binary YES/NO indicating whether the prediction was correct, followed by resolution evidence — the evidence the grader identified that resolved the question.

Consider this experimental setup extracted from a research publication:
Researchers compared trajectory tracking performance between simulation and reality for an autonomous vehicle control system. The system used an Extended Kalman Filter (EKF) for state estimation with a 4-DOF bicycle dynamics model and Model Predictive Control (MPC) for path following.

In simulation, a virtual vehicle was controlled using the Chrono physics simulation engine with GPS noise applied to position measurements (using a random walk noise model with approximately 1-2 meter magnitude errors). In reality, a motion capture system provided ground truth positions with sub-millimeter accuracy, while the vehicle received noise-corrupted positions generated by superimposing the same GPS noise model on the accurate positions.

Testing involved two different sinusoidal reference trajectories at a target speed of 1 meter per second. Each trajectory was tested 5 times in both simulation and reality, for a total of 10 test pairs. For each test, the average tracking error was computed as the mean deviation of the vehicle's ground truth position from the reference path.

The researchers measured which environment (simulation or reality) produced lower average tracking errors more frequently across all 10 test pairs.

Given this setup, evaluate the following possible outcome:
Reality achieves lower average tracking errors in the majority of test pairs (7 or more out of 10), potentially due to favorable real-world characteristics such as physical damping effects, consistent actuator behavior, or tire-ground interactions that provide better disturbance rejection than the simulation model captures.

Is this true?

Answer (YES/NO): YES